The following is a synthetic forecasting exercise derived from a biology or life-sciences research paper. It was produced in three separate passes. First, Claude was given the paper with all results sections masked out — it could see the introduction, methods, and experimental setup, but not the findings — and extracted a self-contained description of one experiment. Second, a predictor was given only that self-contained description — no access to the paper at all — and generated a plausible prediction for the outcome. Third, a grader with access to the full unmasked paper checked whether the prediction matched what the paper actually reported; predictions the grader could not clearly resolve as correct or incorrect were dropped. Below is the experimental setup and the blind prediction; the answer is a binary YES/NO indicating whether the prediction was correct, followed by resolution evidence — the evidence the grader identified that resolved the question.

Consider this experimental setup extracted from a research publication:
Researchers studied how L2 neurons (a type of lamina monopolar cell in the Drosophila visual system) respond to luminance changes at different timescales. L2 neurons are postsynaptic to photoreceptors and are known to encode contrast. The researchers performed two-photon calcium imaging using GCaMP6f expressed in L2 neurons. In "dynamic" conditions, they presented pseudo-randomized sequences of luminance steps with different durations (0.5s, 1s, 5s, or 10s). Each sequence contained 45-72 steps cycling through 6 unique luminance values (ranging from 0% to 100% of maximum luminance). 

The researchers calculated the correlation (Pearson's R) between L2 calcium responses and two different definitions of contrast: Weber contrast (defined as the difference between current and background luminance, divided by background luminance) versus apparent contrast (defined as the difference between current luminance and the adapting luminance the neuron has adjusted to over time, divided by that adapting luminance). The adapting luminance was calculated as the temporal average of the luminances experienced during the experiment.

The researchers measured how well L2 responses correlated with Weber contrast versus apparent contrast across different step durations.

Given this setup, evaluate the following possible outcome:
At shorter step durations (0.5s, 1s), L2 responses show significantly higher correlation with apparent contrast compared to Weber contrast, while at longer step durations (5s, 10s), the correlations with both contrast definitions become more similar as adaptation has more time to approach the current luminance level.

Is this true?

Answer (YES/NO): NO